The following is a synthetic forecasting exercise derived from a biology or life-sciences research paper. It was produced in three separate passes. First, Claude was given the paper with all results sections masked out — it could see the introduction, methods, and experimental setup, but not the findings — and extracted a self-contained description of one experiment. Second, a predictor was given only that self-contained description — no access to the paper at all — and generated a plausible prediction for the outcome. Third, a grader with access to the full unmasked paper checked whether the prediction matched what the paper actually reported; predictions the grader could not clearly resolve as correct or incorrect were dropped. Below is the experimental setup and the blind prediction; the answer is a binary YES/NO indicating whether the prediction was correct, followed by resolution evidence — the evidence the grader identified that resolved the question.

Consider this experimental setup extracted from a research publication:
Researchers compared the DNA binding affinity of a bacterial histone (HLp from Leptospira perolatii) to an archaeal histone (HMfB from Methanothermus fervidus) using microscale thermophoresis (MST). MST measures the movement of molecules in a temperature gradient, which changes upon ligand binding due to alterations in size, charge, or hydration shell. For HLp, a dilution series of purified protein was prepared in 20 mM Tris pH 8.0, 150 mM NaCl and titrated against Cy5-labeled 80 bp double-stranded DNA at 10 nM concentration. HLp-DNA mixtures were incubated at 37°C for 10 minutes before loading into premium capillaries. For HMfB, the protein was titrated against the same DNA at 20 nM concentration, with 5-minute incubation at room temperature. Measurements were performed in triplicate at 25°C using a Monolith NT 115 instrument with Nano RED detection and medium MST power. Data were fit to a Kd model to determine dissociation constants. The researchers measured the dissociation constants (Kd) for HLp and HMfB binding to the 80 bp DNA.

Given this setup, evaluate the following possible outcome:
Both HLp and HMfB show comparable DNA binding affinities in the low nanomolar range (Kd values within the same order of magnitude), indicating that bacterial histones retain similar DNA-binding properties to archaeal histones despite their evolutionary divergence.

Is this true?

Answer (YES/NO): NO